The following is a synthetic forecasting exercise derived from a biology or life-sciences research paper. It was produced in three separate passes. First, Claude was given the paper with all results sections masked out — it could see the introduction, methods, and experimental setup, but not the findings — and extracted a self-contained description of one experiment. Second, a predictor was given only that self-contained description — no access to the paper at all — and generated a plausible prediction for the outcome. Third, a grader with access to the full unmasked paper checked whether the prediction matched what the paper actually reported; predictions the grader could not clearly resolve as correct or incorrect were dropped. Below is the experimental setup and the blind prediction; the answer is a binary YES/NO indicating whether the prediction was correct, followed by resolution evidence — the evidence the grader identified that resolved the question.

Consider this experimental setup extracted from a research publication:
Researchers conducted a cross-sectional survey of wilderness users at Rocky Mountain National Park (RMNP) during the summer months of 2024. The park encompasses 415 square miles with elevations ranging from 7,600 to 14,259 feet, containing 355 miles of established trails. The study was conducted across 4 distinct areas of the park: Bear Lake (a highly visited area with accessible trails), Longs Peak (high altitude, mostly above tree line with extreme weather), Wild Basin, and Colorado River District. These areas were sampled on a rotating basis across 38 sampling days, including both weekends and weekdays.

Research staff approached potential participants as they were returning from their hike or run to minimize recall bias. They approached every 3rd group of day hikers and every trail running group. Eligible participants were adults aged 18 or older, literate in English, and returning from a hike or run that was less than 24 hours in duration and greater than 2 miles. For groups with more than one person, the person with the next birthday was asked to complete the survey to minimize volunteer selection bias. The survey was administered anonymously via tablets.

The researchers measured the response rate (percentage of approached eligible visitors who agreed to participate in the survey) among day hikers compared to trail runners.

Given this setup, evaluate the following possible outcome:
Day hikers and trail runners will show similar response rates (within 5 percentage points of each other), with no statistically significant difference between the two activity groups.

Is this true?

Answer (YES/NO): NO